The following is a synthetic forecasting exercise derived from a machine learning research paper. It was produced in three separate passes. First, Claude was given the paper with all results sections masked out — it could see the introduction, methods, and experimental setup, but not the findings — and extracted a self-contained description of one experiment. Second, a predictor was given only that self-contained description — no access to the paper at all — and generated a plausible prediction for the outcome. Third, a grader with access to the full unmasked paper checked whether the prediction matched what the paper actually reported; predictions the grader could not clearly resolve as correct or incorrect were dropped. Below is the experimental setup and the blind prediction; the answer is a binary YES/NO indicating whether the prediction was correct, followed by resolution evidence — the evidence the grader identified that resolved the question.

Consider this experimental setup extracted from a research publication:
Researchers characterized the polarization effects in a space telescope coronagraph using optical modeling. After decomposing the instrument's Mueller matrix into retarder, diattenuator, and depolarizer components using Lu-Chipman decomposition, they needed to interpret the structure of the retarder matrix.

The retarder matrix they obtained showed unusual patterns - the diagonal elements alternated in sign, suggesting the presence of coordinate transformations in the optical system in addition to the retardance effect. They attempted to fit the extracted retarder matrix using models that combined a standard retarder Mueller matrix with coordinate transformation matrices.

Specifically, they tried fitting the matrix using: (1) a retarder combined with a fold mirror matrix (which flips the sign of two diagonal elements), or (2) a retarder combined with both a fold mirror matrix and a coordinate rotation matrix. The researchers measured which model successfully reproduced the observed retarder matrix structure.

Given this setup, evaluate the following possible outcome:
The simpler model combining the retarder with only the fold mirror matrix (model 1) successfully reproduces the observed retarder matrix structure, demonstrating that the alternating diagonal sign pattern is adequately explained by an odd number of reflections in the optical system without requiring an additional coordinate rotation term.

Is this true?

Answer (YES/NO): NO